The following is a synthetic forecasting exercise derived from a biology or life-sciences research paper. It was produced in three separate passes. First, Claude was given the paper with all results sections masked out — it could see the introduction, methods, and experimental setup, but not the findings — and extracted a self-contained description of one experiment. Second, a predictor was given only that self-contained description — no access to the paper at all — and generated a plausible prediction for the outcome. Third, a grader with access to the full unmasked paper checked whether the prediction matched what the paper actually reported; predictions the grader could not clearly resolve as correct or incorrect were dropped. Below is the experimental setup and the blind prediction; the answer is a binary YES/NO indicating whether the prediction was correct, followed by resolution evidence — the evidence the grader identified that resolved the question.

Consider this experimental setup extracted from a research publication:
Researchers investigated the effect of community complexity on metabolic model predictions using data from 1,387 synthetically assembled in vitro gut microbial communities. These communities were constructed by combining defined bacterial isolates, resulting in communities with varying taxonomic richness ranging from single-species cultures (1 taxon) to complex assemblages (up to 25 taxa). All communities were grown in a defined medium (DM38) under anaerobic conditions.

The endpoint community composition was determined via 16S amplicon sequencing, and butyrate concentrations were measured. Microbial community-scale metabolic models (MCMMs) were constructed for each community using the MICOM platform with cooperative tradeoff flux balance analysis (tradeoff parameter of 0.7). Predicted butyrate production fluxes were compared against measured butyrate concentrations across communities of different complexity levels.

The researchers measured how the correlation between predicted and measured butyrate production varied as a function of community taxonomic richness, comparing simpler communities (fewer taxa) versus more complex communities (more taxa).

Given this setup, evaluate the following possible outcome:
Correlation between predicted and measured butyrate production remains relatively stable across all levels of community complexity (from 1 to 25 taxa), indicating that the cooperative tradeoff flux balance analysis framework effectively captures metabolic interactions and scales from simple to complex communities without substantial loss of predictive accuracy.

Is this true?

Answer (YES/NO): NO